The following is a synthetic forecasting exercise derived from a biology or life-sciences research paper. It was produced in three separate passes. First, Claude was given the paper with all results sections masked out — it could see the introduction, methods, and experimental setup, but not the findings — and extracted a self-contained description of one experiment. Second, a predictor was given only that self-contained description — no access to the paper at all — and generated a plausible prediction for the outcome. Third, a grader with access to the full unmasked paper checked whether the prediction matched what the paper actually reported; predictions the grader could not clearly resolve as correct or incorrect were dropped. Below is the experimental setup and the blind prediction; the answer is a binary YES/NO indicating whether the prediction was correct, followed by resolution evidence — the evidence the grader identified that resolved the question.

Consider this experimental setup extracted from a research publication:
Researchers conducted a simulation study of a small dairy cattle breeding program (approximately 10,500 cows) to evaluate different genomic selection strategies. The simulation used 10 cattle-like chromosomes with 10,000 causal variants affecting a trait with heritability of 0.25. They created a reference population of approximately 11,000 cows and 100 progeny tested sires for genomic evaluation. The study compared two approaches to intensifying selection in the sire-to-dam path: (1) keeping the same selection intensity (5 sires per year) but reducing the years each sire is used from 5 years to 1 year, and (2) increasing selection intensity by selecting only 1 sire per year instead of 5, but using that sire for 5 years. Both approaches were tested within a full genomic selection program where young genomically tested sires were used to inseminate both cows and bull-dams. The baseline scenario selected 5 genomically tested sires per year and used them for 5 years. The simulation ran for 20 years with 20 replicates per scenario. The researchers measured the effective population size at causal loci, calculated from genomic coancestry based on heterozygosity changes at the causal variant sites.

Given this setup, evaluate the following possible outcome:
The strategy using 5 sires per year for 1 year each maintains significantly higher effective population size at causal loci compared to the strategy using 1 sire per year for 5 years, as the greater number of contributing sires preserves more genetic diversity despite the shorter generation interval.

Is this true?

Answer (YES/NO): YES